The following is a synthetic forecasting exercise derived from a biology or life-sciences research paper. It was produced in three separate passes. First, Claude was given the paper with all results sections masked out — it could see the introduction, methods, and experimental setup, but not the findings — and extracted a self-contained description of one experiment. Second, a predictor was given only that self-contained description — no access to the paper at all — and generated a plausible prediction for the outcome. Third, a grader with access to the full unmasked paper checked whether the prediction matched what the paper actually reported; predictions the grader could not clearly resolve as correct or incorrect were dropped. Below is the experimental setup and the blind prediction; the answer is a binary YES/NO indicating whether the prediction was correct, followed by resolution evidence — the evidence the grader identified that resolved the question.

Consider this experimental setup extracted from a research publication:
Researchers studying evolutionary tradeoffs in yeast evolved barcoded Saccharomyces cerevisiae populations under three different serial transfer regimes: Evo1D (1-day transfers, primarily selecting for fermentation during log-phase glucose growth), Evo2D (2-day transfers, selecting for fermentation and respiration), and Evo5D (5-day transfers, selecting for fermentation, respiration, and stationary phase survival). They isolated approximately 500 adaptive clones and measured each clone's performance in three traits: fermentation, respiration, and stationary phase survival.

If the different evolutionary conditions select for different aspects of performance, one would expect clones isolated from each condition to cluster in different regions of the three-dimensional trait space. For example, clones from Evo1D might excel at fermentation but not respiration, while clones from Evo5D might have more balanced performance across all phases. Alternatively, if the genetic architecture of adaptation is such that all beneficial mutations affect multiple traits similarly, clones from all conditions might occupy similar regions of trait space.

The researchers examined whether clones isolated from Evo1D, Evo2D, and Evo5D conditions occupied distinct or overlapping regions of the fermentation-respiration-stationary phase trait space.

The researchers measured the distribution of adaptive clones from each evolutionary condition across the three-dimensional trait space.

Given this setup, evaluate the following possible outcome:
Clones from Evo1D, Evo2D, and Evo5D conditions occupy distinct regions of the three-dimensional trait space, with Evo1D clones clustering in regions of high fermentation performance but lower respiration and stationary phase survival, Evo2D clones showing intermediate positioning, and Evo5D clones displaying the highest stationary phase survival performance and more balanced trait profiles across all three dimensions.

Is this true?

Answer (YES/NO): NO